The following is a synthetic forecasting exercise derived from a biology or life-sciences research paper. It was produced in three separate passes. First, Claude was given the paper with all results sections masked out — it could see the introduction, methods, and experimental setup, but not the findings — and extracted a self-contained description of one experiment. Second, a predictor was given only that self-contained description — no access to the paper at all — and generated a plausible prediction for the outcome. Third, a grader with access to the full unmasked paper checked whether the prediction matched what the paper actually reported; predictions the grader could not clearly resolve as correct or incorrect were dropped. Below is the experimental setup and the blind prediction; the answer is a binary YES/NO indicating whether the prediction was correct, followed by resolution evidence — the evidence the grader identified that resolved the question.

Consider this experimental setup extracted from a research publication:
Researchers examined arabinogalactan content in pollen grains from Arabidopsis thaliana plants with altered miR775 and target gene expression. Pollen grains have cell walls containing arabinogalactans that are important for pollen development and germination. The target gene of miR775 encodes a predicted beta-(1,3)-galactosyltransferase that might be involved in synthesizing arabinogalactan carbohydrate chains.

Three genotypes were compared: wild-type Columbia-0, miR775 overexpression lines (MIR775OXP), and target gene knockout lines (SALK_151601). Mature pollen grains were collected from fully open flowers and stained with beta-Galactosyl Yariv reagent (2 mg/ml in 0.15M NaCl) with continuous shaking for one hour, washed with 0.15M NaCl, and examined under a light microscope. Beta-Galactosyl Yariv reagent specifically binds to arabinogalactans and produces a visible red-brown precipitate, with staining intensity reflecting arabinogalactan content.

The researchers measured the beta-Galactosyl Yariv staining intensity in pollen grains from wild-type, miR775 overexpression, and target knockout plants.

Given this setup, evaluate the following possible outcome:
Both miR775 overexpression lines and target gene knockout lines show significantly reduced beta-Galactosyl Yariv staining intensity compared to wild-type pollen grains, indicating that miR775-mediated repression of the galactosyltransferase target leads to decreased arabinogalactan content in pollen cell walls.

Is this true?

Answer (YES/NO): NO